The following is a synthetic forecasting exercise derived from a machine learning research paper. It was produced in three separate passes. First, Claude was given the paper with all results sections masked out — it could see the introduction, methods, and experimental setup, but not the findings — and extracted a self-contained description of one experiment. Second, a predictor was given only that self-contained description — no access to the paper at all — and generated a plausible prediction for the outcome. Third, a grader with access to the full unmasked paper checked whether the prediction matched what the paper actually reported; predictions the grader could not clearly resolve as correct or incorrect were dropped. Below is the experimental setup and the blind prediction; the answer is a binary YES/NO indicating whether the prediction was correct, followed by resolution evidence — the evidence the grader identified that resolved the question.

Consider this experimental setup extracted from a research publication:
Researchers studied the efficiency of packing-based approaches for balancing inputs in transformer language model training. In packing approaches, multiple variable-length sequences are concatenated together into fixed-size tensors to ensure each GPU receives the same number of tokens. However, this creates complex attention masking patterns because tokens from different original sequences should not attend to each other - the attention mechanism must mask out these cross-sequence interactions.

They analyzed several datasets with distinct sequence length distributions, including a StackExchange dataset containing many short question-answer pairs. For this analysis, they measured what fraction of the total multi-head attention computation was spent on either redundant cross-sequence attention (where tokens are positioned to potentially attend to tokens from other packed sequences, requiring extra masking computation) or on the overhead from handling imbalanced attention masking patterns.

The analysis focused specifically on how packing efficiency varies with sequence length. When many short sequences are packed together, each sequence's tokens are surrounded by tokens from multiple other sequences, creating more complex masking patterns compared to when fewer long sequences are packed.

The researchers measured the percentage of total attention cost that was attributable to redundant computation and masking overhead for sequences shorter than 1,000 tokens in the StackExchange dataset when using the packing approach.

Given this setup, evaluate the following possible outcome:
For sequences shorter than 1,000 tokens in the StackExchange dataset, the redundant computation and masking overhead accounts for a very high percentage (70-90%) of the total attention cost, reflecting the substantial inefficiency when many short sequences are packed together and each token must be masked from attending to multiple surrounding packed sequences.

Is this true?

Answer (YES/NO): NO